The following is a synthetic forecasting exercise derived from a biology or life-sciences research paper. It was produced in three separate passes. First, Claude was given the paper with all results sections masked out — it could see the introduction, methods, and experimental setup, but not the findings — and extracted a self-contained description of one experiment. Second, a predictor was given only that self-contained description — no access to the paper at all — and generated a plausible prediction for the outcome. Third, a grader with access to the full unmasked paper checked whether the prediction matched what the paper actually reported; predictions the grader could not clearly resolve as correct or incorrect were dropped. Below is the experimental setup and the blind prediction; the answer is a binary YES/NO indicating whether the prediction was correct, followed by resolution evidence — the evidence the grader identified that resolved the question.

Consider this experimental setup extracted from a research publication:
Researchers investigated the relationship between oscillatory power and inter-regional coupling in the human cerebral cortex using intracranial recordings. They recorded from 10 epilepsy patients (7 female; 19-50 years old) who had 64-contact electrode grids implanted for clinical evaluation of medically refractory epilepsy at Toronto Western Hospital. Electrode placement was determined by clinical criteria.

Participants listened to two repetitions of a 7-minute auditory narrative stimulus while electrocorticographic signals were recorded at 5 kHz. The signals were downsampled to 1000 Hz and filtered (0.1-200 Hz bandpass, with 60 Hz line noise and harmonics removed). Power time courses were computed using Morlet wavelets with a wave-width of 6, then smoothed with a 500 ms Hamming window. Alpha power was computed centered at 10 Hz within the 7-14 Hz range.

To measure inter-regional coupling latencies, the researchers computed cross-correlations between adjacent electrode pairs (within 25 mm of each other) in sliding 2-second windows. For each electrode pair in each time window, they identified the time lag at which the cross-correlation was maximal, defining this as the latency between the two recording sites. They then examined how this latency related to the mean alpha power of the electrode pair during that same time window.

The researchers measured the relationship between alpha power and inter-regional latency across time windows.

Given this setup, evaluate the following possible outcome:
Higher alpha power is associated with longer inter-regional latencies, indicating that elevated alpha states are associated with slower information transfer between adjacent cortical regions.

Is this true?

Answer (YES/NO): YES